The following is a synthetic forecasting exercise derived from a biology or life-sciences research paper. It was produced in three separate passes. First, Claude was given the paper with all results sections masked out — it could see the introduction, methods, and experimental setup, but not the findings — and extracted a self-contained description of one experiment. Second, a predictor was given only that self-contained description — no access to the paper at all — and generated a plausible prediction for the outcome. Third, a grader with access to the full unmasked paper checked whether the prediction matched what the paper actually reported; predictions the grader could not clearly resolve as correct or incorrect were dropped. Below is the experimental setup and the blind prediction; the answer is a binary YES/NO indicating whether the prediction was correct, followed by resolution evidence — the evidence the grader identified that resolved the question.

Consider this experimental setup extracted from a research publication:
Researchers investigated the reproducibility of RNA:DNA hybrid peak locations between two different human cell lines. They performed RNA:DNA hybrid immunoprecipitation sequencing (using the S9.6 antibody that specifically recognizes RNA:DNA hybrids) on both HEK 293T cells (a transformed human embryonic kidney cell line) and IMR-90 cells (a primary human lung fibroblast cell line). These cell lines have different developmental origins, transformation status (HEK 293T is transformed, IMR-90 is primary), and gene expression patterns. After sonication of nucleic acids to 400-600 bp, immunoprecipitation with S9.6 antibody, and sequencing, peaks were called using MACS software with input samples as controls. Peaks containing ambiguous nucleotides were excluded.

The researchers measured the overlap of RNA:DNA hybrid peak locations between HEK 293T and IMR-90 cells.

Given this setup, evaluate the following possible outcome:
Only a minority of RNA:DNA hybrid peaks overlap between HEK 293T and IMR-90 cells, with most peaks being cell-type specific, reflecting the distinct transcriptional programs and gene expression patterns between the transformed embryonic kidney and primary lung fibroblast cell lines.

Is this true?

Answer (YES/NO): NO